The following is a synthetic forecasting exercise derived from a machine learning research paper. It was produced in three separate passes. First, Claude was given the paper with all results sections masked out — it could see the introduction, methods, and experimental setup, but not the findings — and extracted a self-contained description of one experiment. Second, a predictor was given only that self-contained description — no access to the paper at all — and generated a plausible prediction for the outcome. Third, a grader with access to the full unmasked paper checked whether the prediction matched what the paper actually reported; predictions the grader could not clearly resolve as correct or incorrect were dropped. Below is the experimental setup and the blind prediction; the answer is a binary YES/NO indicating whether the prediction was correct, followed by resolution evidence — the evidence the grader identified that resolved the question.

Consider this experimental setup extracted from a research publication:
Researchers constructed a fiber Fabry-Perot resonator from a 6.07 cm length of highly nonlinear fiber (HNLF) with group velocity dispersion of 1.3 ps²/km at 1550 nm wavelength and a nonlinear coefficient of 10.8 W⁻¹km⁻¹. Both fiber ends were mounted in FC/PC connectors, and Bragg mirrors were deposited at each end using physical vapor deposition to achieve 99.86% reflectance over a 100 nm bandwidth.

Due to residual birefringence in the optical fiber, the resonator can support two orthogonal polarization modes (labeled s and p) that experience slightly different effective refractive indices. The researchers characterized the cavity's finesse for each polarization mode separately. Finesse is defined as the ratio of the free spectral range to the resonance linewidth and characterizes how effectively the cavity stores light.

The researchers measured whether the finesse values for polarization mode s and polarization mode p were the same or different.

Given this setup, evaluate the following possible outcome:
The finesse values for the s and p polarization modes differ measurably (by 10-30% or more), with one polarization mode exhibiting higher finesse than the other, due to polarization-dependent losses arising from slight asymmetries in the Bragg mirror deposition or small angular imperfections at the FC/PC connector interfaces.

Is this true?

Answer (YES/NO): NO